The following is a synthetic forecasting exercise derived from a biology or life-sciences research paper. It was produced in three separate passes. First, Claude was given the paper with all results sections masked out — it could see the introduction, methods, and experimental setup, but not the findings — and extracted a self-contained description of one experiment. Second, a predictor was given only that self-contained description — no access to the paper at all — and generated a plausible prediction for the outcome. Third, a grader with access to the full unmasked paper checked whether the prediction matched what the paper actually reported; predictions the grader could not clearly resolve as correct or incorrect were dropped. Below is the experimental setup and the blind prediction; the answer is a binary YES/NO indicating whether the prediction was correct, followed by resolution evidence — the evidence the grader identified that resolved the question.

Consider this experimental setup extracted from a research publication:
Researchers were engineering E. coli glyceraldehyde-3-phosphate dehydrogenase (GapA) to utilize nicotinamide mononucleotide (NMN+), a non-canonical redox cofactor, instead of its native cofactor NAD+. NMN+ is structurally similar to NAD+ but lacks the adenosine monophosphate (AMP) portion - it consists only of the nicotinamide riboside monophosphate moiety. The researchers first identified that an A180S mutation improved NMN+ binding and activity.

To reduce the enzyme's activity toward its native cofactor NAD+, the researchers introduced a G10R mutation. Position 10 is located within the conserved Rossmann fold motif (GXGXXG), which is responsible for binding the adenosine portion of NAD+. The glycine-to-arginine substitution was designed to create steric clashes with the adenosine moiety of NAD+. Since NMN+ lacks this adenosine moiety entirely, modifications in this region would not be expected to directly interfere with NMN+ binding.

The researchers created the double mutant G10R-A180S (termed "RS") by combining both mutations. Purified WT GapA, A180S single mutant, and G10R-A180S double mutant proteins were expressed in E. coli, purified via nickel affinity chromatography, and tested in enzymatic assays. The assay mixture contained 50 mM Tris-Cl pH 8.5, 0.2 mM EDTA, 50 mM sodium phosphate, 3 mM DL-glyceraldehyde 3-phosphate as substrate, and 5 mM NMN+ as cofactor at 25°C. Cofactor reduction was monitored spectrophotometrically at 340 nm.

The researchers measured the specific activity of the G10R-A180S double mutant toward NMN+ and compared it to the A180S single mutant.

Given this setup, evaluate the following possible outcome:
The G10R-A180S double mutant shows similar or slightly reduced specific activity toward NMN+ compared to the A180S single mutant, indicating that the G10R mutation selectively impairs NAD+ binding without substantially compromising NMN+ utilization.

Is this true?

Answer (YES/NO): NO